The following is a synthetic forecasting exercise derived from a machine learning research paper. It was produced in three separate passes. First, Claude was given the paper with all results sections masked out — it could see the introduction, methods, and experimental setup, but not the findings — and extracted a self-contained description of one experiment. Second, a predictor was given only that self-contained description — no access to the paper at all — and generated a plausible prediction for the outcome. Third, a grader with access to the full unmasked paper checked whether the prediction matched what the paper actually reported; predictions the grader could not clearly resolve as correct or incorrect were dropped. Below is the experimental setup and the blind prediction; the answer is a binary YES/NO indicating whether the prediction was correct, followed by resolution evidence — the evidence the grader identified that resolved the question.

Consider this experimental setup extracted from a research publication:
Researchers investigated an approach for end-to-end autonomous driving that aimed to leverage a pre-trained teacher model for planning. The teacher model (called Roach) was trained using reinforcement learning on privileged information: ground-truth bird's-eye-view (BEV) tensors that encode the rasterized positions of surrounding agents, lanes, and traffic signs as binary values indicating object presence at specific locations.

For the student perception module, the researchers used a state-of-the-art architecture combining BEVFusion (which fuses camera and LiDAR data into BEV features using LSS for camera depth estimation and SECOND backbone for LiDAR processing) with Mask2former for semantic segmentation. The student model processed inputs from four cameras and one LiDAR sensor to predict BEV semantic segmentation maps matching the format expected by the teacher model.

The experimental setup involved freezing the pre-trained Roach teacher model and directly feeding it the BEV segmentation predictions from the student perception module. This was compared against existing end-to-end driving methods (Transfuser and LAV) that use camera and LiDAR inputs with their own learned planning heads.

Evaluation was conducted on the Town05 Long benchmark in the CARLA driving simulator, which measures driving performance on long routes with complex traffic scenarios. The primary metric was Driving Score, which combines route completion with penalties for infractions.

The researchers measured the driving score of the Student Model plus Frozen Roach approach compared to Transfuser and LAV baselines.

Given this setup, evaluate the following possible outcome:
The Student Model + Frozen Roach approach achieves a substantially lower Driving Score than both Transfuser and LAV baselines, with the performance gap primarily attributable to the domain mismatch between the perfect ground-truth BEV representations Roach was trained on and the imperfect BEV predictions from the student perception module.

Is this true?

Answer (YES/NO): YES